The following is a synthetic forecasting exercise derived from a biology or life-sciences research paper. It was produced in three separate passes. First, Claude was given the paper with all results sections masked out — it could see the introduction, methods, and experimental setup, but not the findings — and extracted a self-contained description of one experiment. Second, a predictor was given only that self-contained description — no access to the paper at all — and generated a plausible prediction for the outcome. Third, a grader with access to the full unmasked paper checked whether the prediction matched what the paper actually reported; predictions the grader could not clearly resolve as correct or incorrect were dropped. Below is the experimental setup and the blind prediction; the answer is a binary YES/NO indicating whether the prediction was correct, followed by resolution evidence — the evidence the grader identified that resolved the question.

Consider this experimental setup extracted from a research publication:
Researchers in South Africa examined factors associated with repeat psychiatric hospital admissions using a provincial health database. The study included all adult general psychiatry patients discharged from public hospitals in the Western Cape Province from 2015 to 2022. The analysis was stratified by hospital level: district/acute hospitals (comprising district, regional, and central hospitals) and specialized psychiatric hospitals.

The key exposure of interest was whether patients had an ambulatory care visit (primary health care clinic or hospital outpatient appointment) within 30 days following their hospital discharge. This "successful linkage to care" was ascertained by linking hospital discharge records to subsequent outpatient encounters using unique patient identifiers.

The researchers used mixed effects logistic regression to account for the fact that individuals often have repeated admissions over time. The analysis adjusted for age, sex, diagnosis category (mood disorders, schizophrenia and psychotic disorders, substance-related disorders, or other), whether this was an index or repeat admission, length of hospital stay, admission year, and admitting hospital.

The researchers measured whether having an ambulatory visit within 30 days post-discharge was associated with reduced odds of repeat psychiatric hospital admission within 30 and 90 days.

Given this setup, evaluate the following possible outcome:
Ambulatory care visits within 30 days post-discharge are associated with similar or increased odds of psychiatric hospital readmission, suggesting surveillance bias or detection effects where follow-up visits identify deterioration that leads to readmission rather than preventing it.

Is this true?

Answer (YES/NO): NO